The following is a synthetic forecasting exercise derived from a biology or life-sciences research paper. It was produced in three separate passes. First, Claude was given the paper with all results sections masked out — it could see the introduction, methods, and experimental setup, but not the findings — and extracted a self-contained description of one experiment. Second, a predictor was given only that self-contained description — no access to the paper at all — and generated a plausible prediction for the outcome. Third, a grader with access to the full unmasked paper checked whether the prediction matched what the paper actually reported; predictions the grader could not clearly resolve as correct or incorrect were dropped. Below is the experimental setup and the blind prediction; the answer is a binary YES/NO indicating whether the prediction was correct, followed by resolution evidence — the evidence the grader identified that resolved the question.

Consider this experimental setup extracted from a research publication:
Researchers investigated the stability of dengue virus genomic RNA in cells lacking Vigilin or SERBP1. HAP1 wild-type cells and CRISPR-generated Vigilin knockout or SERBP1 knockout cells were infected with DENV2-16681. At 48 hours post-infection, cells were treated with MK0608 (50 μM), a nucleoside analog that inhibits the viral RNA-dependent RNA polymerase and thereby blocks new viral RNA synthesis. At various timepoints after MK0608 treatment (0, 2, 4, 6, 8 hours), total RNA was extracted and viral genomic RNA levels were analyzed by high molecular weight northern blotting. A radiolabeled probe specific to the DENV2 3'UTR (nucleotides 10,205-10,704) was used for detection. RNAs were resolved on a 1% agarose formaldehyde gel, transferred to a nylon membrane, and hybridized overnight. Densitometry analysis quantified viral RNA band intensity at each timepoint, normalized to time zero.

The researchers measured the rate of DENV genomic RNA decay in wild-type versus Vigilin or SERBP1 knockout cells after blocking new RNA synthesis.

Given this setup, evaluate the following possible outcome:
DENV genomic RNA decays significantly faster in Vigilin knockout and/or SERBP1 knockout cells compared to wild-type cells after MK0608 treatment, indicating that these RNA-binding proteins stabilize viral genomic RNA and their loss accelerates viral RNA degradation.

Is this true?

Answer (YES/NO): NO